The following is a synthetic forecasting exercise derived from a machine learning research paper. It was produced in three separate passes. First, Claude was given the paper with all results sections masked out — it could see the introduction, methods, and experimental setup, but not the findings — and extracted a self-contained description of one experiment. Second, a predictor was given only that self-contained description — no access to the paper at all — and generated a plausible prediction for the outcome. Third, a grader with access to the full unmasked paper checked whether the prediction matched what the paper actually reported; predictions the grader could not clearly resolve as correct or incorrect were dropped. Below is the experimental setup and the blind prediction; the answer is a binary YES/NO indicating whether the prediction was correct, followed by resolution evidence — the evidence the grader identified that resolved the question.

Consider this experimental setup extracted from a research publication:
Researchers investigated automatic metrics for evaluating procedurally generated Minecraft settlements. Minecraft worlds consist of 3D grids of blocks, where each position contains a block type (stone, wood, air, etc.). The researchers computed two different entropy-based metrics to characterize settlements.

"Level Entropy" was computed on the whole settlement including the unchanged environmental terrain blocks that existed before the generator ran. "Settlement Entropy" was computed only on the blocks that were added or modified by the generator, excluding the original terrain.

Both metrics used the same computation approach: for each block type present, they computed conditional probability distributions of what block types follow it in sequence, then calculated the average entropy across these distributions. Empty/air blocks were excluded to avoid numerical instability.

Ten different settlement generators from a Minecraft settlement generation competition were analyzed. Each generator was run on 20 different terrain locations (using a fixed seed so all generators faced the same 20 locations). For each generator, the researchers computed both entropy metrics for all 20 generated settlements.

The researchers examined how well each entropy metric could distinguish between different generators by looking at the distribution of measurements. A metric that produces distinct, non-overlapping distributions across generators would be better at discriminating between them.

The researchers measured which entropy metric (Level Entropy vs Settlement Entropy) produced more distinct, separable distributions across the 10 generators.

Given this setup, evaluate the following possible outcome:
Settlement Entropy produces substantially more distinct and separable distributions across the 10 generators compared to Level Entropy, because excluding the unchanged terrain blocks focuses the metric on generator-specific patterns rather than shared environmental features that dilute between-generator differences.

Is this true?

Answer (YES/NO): YES